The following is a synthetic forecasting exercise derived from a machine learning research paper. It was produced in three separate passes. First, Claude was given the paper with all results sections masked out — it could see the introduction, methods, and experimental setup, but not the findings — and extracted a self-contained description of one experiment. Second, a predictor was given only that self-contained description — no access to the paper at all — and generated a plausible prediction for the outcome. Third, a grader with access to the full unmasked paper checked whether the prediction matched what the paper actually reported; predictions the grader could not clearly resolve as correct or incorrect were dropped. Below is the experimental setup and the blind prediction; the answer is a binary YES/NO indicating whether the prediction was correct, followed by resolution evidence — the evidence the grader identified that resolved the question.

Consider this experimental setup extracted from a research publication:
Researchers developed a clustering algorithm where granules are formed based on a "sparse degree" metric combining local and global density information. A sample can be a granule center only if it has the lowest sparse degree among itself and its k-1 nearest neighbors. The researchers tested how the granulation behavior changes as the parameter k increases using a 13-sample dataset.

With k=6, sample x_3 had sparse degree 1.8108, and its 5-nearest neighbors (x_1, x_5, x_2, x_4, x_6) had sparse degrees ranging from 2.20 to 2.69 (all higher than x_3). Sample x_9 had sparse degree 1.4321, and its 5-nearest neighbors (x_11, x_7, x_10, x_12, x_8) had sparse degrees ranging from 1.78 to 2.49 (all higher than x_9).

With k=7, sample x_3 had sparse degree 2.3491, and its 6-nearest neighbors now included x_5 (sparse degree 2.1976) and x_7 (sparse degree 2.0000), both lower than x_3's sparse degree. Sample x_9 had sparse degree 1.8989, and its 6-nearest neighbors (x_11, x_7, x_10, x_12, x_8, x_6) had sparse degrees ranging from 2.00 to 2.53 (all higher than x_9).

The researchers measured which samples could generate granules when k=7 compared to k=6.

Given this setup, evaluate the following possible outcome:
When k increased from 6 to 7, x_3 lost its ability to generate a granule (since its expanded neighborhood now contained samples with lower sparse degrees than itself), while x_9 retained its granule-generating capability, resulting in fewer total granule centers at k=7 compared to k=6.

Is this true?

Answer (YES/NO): YES